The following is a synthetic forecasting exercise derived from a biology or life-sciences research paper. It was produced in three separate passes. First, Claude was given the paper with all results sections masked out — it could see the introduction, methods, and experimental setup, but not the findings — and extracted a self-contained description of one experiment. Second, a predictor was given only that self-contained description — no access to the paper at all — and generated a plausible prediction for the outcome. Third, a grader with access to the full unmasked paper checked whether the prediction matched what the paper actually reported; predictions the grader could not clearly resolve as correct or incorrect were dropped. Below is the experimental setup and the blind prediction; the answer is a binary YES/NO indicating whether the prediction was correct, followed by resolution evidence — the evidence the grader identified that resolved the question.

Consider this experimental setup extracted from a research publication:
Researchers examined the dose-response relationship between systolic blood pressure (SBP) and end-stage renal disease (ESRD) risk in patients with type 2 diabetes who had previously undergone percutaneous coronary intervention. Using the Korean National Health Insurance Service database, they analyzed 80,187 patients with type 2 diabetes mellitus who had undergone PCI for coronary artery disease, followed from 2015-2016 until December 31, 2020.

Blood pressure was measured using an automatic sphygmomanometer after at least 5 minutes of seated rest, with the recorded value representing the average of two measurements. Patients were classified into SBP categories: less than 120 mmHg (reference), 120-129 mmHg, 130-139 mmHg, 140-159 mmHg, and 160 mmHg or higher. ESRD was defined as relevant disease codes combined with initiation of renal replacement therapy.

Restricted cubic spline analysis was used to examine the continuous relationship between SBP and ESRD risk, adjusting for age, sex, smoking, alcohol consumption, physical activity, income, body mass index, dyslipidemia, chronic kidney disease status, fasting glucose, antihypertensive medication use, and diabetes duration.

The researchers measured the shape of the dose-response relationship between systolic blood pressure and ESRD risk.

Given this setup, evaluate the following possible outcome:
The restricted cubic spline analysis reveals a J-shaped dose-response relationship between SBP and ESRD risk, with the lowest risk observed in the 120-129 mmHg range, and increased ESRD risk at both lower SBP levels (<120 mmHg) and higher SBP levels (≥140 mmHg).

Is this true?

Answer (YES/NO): NO